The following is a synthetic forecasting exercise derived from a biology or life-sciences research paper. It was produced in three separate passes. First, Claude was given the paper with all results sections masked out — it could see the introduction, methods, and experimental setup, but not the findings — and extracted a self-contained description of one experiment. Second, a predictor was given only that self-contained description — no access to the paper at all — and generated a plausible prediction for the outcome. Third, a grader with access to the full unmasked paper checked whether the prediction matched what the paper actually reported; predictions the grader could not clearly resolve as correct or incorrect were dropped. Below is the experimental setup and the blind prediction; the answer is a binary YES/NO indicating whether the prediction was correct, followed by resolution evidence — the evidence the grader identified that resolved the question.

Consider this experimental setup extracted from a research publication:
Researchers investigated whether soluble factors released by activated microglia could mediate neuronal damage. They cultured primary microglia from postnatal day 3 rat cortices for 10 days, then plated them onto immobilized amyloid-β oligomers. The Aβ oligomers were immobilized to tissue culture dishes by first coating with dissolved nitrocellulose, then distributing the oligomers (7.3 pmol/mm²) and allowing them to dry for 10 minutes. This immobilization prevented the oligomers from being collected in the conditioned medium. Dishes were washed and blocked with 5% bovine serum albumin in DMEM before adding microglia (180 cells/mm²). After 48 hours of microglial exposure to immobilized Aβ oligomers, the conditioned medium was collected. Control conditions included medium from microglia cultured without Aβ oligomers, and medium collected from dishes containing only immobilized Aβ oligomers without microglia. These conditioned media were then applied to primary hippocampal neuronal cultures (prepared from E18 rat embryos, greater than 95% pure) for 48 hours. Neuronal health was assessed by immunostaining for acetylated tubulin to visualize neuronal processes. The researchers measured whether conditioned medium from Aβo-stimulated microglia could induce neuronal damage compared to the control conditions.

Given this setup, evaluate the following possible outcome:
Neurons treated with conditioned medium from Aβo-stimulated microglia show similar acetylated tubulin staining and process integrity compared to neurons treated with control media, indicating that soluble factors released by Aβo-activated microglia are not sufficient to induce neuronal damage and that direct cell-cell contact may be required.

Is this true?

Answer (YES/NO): NO